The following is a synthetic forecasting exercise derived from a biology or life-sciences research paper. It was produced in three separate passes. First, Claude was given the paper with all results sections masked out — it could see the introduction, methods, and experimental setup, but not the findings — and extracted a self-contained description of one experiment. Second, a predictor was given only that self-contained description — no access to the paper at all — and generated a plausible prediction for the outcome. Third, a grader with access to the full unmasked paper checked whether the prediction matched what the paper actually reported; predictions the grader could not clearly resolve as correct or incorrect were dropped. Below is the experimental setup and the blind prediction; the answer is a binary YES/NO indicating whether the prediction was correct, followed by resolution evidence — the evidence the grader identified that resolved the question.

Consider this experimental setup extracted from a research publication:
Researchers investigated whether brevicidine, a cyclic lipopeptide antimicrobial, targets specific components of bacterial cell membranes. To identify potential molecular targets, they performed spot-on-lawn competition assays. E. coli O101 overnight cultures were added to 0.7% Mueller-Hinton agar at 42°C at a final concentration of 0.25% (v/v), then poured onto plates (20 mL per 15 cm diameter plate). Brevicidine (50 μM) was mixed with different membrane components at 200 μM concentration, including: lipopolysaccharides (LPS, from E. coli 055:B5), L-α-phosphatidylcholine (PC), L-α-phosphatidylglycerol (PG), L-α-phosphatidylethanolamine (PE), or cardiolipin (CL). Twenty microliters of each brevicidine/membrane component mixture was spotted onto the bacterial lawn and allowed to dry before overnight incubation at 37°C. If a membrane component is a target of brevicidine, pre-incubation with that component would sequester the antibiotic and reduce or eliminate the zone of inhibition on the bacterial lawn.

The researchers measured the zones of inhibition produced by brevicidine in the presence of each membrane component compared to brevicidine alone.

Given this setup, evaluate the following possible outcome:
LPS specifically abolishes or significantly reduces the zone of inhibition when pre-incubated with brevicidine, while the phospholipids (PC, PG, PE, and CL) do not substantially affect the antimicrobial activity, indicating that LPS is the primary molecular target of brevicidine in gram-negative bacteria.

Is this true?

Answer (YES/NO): NO